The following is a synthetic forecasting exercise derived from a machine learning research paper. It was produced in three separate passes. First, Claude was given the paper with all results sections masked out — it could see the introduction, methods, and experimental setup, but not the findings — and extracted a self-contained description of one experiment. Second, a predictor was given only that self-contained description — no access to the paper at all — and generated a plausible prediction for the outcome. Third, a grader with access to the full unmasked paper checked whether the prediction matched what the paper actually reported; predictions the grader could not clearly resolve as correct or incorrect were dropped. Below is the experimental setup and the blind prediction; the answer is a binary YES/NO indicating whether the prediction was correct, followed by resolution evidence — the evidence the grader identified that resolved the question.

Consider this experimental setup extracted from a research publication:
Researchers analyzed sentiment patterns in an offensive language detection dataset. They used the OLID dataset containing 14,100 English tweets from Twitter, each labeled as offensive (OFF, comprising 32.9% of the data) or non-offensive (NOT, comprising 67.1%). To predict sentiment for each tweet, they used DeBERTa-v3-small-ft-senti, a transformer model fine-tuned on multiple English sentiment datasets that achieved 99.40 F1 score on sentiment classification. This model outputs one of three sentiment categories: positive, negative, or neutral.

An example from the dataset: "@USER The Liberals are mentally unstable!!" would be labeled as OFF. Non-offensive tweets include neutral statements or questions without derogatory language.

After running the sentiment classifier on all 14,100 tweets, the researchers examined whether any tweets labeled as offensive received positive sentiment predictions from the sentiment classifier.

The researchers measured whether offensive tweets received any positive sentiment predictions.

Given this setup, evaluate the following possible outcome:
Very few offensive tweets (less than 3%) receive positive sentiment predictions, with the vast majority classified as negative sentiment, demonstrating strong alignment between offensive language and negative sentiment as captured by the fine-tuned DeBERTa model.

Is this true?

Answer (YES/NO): NO